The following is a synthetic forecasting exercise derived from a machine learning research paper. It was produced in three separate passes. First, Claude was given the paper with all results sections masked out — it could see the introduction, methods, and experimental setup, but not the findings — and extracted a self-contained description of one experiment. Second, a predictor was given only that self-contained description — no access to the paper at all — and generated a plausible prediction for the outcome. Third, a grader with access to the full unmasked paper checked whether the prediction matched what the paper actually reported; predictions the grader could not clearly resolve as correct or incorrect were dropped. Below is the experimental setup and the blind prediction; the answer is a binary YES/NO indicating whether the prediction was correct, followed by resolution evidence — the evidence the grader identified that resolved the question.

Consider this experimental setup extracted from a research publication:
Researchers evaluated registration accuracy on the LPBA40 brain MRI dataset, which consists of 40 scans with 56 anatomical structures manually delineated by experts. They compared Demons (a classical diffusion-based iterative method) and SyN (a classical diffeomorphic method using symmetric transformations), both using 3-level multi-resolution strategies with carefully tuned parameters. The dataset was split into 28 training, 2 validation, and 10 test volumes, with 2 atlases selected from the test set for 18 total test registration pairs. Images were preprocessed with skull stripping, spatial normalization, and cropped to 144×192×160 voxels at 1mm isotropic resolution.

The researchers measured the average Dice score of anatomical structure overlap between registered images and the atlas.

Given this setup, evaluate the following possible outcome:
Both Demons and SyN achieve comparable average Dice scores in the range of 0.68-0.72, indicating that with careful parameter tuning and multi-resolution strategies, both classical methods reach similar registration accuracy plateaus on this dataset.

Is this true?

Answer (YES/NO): NO